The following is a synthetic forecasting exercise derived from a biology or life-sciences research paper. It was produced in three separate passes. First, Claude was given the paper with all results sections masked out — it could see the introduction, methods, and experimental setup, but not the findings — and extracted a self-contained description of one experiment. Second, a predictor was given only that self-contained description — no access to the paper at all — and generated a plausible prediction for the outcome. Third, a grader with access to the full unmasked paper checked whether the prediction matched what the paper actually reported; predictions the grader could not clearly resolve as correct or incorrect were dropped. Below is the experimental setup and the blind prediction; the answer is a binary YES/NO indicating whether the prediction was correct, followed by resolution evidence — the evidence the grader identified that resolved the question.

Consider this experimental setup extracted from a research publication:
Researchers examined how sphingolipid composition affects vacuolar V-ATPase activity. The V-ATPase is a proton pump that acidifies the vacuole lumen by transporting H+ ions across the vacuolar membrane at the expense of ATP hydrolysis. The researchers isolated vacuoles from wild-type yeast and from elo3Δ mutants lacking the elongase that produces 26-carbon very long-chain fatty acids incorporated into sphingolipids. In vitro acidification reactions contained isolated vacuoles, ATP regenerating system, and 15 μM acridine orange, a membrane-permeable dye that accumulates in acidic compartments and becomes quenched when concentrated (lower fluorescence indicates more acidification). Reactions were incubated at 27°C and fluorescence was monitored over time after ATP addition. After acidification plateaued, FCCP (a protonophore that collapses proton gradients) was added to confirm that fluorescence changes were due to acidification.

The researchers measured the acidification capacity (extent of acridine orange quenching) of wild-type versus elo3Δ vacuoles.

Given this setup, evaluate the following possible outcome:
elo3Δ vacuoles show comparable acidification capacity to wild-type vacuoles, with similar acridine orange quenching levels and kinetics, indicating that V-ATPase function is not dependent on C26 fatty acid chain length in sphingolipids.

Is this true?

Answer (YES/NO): NO